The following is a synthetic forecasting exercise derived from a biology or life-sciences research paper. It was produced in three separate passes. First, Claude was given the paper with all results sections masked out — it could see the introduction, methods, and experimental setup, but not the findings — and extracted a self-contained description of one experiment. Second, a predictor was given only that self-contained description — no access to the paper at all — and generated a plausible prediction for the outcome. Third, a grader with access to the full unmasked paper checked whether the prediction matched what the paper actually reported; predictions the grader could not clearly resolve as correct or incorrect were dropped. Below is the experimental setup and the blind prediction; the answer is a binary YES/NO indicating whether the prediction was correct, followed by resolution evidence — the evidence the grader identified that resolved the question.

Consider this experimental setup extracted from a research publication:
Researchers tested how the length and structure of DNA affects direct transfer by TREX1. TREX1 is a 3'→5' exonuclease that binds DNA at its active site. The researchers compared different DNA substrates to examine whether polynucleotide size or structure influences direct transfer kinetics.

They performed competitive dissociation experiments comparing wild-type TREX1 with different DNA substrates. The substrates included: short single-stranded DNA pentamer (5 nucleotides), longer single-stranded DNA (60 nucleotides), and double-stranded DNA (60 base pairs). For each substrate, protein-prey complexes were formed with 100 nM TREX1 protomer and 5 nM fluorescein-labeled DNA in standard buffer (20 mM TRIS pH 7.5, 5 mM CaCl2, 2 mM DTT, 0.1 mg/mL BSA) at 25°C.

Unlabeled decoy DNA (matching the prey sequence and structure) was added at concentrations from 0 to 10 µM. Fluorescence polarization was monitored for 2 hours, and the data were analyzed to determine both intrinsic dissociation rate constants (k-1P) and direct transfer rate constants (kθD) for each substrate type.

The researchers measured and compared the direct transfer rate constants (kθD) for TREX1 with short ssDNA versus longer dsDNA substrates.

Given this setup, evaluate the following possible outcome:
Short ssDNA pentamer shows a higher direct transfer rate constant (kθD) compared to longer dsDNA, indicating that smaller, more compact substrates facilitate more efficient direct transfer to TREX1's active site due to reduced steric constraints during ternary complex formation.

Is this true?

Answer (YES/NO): YES